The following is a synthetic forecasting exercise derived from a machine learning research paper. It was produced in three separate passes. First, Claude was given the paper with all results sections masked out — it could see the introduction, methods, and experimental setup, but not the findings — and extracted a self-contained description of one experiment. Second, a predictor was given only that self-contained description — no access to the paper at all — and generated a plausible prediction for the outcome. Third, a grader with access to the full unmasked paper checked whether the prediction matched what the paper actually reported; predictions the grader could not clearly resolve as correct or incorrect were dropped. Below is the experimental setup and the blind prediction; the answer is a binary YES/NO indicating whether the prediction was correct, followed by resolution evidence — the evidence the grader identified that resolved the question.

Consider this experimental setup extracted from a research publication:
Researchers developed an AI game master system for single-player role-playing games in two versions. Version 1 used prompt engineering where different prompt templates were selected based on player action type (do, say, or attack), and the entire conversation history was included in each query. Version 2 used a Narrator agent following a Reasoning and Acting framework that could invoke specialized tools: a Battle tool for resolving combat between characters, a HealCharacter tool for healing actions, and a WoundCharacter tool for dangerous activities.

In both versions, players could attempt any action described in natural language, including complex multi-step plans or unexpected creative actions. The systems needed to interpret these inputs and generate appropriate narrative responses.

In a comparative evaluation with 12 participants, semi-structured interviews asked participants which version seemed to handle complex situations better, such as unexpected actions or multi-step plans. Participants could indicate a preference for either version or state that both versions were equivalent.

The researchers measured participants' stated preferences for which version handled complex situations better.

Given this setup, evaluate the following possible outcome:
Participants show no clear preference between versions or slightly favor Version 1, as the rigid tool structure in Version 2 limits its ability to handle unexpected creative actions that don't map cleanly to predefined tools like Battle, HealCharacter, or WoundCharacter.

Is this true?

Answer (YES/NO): NO